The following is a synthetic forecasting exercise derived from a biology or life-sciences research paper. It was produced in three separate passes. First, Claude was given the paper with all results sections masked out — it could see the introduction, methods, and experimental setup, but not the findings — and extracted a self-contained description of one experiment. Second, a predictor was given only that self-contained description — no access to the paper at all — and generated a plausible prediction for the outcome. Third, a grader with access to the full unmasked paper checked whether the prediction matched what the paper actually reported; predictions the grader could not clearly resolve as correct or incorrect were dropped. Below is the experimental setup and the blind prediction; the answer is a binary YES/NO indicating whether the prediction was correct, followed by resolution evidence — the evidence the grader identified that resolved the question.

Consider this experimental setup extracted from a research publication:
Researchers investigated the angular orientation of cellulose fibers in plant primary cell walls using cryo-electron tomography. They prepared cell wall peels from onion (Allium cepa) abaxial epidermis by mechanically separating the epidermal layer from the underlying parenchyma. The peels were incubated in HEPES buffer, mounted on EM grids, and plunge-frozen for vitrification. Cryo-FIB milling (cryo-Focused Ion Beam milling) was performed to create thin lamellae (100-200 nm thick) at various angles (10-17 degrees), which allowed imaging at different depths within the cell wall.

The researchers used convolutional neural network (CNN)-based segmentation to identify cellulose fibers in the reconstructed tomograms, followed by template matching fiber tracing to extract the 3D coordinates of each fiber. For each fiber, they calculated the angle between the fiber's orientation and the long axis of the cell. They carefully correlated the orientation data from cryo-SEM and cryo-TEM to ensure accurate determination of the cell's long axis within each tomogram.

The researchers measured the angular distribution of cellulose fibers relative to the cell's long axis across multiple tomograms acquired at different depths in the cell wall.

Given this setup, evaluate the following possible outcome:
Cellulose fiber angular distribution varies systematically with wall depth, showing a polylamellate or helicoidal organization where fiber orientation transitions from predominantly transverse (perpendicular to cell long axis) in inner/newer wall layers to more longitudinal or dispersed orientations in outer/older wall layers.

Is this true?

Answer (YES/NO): NO